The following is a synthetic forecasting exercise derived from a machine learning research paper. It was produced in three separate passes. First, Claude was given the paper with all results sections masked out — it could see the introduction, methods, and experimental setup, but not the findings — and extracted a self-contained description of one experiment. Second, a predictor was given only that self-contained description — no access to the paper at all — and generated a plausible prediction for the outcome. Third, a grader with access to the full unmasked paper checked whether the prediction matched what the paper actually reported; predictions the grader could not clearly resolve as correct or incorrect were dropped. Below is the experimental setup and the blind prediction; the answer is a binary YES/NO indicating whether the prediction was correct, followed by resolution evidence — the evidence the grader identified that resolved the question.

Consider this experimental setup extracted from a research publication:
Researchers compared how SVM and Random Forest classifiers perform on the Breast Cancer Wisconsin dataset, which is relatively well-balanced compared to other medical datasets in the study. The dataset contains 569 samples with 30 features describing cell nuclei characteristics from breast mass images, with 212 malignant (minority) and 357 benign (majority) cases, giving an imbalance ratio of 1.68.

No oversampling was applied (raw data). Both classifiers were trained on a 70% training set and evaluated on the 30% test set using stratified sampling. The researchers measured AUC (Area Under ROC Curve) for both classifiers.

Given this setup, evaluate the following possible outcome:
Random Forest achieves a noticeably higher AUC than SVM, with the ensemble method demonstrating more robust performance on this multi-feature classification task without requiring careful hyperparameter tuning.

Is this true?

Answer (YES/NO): NO